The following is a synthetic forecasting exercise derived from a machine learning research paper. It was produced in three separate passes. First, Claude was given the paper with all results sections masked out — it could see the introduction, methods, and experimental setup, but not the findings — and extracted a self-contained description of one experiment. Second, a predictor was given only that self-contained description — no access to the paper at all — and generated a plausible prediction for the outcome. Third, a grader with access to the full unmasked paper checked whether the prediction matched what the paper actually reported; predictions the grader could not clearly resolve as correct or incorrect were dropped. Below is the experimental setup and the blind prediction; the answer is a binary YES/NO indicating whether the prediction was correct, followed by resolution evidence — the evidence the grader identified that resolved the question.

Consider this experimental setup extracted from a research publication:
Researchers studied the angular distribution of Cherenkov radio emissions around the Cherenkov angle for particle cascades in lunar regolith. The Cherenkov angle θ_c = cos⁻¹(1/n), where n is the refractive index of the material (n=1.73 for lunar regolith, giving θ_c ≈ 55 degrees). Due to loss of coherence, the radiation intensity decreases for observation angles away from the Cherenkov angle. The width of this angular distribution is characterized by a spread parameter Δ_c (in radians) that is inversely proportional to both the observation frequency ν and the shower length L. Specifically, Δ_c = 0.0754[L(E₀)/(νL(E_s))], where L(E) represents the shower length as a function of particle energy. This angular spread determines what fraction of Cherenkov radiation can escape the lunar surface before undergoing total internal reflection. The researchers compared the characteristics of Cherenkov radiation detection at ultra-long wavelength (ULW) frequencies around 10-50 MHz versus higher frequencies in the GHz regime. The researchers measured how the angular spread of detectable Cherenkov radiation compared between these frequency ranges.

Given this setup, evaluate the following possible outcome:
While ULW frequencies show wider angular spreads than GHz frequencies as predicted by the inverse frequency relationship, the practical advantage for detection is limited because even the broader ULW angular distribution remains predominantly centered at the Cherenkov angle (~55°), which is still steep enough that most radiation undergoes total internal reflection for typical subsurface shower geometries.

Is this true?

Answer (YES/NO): NO